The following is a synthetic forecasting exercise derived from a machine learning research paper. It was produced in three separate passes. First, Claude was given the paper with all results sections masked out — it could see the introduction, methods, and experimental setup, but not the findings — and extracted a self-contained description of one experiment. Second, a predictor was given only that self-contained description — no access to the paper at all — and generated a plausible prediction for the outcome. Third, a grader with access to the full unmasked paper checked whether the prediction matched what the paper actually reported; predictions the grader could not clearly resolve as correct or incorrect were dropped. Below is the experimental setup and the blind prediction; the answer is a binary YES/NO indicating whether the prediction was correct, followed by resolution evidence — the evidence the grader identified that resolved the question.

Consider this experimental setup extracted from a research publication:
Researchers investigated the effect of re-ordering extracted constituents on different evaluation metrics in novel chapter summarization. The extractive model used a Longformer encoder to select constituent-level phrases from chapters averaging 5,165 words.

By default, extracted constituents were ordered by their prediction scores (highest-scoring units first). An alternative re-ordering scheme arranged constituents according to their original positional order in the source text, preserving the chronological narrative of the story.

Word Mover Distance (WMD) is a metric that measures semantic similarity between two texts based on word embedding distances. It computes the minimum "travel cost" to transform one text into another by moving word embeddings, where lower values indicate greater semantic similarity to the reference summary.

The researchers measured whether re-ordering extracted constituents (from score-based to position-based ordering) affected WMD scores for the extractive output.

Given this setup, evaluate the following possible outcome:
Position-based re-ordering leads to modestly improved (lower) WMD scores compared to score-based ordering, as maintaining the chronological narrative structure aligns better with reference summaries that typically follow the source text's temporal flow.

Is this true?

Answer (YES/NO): NO